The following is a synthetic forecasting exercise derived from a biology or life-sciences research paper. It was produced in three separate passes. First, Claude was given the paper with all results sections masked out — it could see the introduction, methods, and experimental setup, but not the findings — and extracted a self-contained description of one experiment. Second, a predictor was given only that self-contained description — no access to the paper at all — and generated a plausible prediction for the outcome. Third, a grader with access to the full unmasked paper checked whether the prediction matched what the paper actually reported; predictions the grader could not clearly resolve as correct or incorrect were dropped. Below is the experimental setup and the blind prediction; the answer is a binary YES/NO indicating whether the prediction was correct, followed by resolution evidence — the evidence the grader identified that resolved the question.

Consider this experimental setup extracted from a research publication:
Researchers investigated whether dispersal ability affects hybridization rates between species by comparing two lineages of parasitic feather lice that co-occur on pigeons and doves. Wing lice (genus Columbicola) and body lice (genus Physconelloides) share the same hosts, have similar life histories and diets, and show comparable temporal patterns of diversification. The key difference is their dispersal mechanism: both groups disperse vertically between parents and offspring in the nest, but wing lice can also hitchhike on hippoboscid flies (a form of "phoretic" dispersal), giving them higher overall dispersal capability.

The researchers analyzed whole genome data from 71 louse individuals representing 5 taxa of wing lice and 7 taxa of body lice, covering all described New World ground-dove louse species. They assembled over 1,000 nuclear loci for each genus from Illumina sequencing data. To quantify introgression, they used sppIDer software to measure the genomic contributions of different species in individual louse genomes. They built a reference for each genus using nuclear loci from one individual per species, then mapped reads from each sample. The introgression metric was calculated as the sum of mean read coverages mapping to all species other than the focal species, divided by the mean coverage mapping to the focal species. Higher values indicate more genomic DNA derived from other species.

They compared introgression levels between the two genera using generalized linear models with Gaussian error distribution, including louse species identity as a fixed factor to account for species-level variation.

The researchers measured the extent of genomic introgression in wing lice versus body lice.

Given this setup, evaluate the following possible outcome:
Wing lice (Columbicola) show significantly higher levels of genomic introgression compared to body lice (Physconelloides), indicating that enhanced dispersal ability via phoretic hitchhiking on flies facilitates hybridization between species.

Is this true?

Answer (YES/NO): YES